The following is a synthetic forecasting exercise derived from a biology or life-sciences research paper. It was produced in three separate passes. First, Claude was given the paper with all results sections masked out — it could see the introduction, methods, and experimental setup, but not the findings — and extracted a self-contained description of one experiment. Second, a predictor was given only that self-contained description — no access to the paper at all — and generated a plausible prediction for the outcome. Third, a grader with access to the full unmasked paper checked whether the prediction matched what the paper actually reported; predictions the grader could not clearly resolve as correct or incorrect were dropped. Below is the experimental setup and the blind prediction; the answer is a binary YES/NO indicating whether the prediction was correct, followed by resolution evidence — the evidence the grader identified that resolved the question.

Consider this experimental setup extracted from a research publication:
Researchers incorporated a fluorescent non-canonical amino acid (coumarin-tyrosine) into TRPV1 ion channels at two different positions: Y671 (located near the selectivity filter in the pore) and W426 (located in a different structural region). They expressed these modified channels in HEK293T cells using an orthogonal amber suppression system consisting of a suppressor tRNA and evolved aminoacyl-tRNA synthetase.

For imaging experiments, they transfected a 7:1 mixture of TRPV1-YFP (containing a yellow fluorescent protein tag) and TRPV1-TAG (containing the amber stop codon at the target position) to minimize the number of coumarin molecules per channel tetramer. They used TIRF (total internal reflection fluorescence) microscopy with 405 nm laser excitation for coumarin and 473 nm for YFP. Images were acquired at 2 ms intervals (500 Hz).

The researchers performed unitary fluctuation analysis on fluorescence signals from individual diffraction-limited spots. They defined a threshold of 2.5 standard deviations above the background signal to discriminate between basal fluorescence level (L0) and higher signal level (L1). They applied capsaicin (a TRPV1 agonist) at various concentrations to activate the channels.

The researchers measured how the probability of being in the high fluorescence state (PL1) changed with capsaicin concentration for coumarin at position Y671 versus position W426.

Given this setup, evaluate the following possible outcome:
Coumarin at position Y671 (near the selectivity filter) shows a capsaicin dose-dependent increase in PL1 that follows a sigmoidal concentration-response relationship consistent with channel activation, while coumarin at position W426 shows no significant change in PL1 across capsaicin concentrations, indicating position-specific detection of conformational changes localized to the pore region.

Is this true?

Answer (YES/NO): YES